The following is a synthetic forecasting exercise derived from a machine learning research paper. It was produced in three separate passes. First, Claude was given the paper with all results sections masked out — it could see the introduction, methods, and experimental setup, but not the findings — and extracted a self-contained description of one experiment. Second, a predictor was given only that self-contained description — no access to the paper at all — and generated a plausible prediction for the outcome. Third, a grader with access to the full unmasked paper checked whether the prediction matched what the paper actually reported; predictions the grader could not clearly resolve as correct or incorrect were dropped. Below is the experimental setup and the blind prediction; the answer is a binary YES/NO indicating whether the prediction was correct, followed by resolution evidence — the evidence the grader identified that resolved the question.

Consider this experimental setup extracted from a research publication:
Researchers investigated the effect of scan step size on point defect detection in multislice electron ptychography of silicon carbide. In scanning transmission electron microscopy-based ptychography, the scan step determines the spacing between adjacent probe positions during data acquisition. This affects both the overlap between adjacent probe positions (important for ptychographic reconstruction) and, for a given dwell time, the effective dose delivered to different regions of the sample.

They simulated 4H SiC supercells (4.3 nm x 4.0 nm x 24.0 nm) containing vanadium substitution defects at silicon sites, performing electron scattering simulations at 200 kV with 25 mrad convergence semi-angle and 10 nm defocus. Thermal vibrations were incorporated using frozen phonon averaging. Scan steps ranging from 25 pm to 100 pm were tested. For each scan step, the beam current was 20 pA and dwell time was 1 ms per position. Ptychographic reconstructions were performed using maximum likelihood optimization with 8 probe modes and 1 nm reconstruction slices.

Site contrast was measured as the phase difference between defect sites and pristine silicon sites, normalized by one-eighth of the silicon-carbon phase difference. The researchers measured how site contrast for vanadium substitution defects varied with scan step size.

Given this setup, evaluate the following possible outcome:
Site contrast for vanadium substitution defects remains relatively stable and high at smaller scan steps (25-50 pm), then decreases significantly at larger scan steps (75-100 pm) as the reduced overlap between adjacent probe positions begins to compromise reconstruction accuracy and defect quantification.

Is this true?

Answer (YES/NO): NO